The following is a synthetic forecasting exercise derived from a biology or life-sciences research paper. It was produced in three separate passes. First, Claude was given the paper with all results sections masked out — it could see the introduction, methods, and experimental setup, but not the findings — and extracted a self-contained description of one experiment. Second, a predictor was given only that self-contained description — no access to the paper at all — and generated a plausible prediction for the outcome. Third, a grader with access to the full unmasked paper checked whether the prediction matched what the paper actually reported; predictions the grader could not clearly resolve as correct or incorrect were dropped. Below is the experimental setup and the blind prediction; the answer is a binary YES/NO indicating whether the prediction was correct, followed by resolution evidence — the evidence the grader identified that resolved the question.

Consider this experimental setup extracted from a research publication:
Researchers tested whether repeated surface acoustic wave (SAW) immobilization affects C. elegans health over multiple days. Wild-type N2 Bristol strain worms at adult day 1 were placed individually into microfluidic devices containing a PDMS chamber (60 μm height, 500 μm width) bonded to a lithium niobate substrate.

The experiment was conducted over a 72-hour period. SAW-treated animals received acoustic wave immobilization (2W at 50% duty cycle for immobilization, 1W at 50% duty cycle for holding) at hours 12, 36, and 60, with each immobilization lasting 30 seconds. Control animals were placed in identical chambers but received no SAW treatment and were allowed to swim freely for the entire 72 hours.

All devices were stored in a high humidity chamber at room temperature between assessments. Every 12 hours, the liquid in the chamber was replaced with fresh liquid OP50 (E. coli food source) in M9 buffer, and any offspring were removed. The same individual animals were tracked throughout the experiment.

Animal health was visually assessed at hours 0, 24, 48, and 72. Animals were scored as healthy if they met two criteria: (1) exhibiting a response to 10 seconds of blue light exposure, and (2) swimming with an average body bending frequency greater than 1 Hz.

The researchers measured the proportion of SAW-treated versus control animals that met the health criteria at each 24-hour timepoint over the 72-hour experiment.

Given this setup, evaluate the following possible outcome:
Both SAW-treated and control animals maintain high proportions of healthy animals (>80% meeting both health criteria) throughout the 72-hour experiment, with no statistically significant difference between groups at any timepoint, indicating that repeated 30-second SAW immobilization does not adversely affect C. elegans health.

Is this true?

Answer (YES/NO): YES